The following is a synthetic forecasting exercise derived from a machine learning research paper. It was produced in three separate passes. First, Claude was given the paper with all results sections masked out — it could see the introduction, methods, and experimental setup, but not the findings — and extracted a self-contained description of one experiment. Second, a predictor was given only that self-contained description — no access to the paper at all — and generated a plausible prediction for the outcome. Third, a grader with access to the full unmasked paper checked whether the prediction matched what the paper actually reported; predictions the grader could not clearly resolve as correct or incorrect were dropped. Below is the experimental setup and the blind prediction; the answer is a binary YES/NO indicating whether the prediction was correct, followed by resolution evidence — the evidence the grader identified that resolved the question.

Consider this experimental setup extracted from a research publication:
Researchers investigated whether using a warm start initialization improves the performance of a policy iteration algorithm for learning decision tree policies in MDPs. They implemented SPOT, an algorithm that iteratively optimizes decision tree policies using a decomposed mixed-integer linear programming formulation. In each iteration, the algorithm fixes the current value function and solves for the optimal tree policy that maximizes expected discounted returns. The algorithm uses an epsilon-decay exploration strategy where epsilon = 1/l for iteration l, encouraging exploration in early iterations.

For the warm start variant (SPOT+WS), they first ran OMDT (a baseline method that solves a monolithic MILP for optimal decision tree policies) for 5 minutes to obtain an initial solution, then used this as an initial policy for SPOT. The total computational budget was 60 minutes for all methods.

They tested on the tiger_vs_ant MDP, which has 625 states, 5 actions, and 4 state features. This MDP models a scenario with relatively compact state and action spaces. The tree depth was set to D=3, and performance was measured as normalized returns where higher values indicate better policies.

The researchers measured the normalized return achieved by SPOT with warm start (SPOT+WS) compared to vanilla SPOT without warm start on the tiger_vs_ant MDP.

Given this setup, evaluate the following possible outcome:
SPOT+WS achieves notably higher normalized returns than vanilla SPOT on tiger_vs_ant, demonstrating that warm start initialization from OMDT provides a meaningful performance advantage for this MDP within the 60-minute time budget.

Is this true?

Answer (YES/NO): NO